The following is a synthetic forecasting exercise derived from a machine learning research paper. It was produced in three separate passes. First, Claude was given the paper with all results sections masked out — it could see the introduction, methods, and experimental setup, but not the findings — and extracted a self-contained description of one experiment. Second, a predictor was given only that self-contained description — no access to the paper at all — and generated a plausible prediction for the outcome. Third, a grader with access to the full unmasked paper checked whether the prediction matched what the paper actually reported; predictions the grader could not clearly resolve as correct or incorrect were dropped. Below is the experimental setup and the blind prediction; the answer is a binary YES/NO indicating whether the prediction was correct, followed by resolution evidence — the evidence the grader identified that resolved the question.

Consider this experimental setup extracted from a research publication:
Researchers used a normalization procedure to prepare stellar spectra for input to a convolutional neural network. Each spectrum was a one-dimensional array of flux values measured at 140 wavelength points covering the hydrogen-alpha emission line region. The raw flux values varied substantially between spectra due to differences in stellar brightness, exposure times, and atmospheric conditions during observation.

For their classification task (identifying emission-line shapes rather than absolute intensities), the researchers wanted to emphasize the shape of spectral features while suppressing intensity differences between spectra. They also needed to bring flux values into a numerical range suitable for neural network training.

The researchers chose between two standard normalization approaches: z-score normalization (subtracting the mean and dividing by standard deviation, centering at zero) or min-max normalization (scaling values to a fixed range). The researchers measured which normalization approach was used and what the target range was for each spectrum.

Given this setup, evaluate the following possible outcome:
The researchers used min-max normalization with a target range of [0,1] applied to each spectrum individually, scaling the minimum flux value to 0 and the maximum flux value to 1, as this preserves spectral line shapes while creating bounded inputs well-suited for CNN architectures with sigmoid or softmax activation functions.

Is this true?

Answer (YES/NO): NO